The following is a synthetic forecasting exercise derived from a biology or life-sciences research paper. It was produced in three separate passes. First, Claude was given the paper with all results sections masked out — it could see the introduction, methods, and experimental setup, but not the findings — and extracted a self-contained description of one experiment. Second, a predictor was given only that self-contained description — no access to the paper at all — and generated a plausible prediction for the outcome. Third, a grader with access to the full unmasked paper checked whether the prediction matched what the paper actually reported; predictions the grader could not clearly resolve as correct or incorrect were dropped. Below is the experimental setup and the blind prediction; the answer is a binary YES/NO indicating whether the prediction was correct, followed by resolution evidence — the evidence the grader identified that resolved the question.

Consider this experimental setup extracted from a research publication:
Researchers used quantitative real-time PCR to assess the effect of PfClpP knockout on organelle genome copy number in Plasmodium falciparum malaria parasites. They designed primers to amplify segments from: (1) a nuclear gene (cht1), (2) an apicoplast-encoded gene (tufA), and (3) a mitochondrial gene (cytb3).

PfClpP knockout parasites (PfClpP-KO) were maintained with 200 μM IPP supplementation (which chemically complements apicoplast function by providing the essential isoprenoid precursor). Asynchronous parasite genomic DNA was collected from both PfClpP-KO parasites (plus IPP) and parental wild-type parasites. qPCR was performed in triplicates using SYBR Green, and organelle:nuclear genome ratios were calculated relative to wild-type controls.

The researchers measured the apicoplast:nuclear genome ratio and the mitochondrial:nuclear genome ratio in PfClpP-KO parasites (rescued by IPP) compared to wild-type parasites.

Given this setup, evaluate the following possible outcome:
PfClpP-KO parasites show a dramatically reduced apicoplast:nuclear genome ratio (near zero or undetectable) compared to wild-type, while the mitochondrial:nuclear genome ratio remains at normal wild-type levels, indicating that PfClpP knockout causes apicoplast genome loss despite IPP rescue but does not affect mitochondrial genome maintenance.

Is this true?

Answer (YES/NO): YES